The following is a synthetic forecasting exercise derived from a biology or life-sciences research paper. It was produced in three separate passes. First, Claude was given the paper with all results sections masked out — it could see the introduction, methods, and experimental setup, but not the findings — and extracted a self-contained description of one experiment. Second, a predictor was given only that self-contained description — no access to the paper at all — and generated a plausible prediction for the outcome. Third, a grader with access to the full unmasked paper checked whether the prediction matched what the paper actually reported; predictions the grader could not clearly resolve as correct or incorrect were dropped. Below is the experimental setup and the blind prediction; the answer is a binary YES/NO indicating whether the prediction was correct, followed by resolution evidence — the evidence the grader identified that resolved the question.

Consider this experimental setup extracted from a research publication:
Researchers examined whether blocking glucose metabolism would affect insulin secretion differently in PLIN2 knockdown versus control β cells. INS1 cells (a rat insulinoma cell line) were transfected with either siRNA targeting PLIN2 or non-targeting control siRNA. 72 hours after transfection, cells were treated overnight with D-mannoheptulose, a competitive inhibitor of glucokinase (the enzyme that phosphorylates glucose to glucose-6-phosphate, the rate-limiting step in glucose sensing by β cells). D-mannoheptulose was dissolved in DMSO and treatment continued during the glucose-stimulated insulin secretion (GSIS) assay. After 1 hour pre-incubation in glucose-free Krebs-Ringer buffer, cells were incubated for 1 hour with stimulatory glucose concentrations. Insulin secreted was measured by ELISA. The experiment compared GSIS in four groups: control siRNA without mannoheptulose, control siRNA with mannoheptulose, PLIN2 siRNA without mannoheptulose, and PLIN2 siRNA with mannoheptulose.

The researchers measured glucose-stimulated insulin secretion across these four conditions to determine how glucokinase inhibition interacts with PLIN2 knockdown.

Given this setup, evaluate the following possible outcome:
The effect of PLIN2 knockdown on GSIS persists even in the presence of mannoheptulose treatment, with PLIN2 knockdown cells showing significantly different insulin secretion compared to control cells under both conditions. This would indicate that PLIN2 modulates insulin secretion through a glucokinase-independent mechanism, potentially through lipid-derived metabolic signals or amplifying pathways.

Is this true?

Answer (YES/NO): YES